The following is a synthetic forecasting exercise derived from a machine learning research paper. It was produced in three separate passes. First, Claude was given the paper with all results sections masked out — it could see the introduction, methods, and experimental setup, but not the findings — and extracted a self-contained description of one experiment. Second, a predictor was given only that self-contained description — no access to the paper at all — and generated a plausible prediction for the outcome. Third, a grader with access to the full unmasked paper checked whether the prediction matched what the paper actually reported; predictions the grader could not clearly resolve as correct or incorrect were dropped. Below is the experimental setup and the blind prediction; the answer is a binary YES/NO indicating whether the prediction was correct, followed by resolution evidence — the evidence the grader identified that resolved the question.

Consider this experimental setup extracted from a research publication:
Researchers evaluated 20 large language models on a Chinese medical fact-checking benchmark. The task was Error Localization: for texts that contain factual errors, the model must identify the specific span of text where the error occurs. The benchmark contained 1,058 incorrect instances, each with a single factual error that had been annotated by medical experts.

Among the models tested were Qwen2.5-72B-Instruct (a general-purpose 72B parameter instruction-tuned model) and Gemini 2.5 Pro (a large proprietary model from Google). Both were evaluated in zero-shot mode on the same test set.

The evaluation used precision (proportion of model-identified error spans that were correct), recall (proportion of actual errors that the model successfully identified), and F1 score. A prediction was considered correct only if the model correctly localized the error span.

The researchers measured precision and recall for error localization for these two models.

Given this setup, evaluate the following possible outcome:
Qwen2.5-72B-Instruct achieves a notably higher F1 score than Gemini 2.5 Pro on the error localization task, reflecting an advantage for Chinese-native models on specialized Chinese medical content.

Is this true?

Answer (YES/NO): NO